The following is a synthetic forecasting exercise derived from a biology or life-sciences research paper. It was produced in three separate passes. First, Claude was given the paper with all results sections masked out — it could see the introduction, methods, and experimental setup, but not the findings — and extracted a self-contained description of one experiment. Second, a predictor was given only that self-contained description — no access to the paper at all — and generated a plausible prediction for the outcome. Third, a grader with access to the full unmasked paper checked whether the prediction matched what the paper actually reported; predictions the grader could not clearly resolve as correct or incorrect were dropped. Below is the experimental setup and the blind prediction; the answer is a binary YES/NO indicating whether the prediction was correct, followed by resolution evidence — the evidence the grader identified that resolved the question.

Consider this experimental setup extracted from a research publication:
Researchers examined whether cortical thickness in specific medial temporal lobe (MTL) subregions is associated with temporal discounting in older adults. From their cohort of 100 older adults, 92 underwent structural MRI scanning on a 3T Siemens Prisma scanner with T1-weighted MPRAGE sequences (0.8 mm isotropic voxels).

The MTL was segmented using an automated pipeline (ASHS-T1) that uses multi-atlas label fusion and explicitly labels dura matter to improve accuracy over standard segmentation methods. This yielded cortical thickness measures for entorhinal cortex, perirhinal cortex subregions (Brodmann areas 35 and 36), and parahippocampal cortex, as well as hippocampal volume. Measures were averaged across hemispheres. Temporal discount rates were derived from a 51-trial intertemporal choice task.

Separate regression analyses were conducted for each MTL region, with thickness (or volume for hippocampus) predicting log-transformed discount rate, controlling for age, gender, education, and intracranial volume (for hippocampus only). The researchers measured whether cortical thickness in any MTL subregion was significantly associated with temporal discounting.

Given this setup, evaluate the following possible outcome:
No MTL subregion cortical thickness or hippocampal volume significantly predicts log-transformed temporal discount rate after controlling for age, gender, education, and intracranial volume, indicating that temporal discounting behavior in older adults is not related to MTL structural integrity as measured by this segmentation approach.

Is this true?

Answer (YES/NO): NO